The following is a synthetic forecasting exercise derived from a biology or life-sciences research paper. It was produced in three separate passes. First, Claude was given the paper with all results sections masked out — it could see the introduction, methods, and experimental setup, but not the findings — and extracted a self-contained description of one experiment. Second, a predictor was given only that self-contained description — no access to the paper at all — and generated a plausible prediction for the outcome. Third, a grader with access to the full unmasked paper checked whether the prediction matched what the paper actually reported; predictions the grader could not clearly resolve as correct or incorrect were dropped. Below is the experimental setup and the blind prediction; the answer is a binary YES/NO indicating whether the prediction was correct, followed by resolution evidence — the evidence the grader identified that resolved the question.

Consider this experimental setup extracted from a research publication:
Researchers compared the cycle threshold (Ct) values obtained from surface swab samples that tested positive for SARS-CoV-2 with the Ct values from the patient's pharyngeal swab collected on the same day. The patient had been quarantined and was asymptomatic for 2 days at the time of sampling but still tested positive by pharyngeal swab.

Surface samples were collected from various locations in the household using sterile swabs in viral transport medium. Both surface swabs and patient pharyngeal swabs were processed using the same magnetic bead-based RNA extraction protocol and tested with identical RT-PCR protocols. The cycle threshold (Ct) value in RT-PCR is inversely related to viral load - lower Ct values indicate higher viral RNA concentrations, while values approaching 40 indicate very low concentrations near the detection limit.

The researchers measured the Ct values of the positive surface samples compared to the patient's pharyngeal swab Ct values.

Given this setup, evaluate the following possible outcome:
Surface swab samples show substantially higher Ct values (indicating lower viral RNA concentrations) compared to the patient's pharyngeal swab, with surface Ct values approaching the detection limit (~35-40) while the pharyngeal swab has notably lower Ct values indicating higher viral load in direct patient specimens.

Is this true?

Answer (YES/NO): NO